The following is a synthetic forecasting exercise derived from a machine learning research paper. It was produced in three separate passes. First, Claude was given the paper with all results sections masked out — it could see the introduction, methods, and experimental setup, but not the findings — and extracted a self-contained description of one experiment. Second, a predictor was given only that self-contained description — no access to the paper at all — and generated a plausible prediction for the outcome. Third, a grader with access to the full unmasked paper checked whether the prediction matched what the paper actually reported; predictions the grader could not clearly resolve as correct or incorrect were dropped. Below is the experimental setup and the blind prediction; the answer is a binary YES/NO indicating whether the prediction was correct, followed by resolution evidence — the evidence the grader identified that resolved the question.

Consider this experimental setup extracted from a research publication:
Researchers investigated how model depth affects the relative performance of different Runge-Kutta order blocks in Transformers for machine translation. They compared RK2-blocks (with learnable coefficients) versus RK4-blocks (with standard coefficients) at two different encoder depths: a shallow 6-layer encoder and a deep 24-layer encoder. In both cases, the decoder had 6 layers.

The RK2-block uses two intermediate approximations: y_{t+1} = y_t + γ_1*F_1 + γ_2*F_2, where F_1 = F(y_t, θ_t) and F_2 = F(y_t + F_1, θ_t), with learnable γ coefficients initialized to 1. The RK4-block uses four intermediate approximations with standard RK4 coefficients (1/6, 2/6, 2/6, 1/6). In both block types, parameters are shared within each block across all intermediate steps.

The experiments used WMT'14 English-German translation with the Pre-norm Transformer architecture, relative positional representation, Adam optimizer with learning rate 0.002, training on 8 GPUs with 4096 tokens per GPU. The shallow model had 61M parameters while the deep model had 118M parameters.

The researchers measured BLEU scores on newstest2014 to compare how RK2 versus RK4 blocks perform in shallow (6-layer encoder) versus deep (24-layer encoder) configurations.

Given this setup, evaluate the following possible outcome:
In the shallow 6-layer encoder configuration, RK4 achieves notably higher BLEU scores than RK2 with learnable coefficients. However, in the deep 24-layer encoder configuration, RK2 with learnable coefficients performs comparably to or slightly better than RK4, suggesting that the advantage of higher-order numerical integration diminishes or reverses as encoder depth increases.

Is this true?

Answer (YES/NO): NO